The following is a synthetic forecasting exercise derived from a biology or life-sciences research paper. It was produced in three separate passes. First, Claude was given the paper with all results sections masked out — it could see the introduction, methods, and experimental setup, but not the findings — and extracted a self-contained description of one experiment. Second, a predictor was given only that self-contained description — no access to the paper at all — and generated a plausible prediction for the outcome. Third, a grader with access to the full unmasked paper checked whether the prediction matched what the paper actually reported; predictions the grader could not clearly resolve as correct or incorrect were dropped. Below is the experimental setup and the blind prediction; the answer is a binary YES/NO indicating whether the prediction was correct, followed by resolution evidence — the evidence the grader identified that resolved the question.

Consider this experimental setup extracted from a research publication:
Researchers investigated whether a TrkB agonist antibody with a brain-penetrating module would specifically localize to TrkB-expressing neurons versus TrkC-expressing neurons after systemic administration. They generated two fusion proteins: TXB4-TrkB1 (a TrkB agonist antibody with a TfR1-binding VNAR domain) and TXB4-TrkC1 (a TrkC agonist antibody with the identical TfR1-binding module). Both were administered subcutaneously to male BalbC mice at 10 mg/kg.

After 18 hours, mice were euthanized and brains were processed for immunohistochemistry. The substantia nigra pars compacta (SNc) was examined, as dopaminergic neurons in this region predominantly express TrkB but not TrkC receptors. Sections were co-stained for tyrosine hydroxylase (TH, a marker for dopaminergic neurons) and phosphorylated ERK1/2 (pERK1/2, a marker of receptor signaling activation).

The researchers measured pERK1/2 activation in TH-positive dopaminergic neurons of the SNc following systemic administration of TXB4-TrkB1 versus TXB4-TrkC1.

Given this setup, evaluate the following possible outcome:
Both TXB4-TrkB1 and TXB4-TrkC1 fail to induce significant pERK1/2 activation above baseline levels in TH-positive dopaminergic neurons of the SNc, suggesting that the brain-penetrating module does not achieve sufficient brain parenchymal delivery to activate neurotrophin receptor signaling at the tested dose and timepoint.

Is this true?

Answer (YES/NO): NO